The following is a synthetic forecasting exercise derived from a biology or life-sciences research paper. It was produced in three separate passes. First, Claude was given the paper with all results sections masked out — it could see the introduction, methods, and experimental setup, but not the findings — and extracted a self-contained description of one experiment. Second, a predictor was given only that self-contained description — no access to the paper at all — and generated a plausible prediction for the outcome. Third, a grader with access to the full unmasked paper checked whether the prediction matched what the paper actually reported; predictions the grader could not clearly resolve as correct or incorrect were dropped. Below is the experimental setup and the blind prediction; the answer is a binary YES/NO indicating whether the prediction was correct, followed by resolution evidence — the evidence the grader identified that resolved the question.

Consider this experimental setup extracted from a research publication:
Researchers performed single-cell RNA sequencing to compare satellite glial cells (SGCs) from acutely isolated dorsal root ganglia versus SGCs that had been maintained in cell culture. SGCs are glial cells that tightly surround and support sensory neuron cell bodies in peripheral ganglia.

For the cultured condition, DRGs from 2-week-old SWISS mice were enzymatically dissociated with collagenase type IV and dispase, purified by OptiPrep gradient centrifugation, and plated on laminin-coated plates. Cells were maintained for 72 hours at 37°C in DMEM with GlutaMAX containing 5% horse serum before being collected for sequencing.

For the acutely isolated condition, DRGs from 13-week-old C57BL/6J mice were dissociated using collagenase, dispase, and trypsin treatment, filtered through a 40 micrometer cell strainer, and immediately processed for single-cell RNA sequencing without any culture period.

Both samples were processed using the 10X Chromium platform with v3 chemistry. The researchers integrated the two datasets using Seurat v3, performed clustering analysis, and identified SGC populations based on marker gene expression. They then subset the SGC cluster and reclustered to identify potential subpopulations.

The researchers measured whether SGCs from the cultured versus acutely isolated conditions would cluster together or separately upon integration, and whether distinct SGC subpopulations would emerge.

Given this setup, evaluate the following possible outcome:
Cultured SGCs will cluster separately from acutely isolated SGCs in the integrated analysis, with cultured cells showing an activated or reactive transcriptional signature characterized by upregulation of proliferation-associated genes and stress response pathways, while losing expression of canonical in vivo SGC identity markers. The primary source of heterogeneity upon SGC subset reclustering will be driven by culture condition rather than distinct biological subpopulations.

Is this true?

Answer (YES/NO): NO